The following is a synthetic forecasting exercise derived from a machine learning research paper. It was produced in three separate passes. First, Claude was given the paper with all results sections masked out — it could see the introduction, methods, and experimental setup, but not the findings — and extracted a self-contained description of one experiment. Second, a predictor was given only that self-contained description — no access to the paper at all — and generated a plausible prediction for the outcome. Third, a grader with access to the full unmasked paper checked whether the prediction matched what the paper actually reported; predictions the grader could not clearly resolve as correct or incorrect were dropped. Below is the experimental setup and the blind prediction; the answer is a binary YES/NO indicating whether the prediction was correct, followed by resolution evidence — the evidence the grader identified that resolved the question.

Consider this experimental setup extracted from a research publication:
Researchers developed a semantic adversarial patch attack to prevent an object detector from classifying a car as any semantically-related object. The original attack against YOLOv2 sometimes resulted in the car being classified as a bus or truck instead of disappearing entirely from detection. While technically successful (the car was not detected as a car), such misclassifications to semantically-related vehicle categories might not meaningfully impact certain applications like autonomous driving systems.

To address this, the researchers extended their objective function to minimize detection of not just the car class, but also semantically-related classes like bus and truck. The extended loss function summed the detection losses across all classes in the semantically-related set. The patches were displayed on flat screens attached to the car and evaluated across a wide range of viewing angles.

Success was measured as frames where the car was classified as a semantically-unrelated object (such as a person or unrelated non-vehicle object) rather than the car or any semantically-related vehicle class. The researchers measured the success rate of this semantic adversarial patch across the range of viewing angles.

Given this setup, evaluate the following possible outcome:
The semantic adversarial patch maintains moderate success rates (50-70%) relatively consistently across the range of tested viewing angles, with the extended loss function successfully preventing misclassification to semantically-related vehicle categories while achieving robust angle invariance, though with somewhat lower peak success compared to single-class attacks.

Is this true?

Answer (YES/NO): NO